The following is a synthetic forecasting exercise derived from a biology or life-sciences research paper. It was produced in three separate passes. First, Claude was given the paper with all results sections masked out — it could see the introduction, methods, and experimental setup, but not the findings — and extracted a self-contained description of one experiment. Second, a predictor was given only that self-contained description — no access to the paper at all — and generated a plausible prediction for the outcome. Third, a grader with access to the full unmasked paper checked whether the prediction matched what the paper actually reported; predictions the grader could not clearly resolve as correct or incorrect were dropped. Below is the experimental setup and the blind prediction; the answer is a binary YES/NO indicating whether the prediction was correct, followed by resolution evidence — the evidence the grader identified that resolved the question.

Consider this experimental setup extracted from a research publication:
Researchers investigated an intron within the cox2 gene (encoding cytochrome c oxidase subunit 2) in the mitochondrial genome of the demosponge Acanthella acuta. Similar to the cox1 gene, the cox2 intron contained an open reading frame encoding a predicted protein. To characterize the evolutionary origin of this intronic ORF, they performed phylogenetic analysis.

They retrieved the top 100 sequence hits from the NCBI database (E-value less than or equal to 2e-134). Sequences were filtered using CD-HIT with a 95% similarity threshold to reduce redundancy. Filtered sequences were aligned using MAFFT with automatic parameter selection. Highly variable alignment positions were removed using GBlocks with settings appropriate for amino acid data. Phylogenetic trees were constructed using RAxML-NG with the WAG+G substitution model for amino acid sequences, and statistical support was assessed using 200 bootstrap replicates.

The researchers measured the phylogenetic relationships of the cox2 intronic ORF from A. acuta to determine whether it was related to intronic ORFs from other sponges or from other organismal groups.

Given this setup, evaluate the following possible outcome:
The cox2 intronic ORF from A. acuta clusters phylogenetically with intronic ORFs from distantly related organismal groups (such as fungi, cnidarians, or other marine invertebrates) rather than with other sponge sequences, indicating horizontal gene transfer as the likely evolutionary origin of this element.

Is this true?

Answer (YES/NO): YES